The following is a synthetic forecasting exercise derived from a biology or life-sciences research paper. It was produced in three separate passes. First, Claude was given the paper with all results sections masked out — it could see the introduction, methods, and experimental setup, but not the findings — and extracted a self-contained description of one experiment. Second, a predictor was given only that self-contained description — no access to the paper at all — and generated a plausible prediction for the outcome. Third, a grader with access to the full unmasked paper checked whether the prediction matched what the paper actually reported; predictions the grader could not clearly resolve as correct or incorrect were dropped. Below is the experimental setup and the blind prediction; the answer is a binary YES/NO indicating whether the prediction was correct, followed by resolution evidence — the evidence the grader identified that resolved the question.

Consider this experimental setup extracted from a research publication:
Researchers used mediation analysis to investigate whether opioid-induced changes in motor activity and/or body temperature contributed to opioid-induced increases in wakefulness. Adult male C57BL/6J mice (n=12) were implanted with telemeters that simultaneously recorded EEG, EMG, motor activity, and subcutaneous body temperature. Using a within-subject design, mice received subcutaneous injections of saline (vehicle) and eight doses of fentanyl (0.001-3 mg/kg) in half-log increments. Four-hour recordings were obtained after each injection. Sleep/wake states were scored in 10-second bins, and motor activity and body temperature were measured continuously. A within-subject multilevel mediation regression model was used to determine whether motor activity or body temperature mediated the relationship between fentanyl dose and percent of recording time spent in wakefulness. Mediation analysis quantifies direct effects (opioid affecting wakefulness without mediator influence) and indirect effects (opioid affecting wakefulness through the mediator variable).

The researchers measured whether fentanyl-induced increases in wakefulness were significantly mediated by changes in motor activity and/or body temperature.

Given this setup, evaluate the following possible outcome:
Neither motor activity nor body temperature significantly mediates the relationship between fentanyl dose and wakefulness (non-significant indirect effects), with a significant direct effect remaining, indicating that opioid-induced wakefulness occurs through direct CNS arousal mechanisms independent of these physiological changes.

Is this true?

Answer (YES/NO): NO